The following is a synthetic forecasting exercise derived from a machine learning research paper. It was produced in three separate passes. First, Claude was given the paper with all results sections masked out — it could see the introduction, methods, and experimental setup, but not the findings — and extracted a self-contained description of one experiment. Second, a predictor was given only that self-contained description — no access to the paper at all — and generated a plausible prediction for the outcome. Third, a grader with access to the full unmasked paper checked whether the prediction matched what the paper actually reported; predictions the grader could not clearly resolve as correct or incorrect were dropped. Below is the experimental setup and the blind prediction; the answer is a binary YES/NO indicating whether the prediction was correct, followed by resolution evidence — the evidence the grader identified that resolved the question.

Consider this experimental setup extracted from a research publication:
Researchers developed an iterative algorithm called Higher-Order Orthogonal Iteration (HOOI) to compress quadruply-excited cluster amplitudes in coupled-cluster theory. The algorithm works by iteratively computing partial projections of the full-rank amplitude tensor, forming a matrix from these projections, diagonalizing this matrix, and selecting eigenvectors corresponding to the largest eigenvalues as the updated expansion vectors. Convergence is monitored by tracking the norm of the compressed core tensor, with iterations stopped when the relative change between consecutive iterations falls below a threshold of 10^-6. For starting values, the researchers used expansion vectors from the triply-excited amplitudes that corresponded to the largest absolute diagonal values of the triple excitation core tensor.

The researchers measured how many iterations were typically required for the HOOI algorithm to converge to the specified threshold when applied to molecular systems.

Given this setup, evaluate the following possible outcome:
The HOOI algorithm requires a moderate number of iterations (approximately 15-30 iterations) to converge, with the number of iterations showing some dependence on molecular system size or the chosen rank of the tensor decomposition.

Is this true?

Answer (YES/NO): NO